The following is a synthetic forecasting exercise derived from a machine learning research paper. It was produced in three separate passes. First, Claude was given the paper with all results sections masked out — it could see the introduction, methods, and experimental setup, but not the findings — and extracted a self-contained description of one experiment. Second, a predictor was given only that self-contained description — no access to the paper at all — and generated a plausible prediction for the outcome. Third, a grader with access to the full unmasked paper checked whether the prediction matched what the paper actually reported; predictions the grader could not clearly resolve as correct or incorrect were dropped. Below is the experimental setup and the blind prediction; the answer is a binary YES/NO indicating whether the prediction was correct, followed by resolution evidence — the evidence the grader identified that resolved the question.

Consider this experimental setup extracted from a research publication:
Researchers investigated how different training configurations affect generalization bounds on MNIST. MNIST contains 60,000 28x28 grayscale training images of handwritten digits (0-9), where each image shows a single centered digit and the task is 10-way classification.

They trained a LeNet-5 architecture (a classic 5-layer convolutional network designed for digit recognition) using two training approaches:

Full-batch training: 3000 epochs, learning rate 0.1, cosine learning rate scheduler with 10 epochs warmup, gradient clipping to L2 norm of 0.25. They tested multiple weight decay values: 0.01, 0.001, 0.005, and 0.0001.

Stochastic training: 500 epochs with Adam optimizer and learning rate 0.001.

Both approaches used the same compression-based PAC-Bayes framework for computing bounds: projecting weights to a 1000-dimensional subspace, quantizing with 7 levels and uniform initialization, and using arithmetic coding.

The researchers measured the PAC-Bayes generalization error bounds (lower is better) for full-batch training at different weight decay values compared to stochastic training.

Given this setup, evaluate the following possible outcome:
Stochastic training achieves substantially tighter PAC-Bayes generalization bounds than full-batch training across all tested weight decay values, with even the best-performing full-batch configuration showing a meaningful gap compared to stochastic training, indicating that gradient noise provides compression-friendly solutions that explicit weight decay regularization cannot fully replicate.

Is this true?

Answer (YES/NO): NO